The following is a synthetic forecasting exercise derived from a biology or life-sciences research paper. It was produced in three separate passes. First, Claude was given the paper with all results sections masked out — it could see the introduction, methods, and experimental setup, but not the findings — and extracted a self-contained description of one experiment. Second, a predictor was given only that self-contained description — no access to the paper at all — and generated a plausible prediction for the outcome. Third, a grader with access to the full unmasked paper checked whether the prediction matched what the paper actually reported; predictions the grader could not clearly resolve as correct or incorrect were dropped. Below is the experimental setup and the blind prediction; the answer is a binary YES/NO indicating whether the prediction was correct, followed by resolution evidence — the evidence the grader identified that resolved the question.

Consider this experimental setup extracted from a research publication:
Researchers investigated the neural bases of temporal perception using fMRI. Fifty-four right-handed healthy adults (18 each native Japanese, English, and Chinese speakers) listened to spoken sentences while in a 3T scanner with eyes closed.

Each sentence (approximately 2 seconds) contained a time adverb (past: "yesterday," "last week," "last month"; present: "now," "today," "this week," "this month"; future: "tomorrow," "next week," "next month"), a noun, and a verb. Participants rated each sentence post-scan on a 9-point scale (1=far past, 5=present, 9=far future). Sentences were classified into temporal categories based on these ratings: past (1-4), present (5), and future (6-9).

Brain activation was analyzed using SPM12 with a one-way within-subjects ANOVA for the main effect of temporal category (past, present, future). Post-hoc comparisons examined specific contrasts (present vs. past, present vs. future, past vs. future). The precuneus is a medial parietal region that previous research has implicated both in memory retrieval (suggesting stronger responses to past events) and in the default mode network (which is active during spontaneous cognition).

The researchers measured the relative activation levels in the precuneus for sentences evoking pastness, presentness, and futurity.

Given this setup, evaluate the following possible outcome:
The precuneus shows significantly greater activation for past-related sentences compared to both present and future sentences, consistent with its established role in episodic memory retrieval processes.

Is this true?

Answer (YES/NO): NO